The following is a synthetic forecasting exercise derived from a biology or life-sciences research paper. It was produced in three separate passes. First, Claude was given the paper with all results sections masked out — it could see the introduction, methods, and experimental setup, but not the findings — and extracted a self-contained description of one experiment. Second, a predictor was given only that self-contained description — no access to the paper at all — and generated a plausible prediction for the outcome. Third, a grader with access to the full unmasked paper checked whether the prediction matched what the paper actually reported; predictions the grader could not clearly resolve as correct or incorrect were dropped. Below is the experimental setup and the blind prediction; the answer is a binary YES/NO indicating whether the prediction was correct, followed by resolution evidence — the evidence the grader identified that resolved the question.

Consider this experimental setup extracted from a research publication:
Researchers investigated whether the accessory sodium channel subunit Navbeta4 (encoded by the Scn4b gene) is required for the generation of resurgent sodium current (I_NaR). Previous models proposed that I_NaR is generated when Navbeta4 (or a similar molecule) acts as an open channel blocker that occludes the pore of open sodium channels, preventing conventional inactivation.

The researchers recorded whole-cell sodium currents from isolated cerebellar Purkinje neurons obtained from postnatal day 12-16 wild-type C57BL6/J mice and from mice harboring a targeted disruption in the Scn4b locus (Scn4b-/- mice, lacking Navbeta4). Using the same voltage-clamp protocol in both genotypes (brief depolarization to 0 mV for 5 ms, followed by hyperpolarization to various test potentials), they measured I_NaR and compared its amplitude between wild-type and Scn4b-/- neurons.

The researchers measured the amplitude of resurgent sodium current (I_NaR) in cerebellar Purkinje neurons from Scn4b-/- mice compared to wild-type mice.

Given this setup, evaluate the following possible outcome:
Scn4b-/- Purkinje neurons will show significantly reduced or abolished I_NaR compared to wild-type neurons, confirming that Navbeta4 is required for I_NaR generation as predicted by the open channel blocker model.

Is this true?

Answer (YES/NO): NO